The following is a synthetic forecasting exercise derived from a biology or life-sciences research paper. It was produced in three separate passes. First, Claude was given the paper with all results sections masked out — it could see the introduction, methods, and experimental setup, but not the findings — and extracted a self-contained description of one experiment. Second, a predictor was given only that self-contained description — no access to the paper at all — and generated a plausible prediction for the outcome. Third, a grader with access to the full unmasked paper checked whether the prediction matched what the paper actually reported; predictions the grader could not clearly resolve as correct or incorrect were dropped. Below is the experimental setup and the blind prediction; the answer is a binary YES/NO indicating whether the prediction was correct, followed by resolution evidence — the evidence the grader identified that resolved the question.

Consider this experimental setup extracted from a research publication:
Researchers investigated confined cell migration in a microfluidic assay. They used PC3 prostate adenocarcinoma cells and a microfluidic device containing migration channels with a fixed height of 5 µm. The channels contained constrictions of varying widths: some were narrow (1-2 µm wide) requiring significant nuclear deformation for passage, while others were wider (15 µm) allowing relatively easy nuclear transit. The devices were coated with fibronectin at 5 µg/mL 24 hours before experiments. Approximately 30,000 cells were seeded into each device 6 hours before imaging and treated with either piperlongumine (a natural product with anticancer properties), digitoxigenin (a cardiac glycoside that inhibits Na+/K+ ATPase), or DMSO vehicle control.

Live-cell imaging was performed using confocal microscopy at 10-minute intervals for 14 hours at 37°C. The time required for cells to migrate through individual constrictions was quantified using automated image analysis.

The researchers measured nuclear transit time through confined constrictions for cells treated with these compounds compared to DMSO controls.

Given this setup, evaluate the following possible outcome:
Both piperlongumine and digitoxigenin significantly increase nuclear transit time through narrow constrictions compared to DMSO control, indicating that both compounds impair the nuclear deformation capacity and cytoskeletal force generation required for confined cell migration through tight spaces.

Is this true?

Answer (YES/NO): NO